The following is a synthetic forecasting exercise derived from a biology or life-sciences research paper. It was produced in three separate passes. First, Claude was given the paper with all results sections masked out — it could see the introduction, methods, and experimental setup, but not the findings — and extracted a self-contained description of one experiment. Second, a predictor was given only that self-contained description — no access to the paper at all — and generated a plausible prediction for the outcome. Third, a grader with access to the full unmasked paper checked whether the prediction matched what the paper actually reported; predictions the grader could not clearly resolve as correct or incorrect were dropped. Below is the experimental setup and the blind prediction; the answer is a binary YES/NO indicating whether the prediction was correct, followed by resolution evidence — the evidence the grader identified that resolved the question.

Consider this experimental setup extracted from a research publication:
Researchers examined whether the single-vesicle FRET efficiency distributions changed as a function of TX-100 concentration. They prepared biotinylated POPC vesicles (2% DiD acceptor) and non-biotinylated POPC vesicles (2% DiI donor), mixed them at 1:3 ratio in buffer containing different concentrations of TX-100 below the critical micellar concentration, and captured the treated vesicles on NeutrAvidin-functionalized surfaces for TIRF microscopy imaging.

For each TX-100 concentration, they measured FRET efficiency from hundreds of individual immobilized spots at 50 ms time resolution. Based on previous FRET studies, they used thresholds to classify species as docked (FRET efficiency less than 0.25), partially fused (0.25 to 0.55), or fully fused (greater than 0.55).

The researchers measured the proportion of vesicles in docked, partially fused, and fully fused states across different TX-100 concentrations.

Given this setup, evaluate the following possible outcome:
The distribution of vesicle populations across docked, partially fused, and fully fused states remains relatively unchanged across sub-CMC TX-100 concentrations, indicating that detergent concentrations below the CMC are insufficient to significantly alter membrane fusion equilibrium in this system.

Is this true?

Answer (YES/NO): NO